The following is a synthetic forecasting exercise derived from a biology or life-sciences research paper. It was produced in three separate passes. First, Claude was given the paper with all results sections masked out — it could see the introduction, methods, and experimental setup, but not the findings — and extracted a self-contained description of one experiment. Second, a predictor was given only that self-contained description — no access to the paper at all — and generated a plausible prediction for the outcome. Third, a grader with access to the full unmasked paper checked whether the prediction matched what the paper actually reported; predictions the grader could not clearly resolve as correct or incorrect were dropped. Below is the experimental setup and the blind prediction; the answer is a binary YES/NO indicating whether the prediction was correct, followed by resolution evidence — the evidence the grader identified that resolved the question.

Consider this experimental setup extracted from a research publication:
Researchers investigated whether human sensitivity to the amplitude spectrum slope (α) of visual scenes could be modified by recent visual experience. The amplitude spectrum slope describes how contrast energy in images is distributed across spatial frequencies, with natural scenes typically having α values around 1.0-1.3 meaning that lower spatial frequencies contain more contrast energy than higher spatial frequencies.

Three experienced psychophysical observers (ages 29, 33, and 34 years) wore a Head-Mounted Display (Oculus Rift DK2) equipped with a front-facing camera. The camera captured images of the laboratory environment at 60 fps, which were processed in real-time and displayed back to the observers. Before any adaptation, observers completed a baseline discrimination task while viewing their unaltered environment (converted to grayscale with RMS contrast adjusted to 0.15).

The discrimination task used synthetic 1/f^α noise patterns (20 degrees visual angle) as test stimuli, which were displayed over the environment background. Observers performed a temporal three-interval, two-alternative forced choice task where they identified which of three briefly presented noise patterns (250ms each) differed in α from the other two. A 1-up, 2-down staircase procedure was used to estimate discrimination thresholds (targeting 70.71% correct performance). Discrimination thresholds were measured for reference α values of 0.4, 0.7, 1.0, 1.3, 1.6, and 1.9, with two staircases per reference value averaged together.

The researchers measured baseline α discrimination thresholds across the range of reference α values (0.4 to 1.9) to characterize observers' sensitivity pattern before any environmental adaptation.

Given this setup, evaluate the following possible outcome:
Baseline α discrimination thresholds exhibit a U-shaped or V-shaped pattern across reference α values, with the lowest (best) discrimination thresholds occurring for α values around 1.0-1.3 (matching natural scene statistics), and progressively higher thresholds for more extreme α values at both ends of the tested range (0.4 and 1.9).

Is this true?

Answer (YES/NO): NO